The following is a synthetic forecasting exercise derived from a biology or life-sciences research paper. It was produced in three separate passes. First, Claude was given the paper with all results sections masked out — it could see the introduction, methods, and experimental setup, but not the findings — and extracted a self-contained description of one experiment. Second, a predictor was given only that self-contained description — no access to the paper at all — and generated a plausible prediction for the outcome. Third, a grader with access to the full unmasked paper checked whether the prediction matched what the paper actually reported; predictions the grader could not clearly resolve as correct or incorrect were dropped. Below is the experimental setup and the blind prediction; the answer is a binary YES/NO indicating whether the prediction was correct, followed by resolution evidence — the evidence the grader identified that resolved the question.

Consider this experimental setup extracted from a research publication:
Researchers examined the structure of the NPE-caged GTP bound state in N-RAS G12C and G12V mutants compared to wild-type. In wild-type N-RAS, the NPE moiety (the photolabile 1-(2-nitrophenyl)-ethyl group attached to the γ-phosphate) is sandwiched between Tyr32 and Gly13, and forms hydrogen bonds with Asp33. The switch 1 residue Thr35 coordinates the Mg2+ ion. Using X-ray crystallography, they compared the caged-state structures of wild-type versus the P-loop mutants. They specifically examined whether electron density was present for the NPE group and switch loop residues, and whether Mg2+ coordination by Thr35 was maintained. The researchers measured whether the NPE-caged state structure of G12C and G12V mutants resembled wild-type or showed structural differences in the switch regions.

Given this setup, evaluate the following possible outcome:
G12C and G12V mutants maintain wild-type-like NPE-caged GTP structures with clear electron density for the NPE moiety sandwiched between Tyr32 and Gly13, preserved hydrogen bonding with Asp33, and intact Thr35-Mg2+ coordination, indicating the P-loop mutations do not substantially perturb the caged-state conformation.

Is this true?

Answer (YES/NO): NO